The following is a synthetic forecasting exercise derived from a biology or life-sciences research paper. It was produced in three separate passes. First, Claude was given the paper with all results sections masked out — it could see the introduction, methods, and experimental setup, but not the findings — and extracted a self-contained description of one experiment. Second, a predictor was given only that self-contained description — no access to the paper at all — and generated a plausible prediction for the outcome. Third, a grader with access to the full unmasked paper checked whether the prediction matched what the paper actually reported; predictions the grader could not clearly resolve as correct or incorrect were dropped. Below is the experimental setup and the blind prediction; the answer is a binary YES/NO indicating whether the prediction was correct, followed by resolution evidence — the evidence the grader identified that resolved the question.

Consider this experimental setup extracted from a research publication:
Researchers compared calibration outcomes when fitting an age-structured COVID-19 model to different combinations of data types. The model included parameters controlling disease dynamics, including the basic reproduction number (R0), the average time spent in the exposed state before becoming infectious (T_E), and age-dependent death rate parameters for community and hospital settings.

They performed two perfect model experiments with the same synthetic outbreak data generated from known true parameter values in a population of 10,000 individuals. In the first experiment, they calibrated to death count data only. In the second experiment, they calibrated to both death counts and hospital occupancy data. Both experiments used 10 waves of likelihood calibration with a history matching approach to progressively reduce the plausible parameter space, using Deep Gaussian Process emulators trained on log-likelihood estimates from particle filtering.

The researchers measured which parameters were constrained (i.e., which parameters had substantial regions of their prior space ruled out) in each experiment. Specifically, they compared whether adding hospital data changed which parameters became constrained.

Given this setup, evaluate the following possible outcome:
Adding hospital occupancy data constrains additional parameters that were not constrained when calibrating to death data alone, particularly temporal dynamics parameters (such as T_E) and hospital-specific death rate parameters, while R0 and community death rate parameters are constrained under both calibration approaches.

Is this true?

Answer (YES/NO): NO